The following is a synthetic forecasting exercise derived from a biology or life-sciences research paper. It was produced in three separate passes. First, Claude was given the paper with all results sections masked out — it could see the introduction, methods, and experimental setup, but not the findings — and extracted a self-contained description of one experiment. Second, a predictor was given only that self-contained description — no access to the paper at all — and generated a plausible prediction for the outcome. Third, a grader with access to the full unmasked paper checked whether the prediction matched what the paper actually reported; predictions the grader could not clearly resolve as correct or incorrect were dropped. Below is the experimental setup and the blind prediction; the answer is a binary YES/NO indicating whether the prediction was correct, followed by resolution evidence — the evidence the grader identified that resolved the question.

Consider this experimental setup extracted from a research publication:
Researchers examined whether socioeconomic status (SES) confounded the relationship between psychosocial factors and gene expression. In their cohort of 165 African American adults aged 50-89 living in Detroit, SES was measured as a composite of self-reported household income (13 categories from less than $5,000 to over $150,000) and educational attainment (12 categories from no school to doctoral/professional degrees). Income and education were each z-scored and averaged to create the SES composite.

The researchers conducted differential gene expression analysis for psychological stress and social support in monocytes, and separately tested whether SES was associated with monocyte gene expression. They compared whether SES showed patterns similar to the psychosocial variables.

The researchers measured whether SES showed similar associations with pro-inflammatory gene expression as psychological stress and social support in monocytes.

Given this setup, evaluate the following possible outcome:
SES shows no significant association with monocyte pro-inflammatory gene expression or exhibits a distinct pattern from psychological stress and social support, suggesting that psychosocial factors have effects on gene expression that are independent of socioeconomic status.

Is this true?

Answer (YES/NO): NO